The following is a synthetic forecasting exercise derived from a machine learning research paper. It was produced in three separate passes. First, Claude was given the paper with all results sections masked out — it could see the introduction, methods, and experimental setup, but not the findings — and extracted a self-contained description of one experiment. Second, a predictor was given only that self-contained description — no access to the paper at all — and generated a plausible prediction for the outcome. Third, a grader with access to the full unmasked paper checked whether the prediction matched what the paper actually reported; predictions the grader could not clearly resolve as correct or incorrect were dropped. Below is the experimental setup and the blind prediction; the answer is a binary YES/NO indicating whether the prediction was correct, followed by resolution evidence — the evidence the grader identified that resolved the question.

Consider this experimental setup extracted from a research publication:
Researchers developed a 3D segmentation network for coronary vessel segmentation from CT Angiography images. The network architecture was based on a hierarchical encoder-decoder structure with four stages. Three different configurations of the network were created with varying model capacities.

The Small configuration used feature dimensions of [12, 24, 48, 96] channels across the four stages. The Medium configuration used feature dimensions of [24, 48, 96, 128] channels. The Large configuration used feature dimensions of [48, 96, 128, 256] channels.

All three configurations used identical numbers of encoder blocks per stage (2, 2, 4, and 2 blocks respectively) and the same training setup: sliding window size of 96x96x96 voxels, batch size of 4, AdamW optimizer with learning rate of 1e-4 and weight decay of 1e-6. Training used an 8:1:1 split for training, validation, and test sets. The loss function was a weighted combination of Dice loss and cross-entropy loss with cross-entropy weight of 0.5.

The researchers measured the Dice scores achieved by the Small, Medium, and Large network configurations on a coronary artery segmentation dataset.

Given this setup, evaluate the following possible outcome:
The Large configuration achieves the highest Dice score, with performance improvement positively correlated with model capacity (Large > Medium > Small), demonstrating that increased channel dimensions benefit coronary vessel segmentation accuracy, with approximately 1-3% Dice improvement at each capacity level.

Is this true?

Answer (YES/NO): NO